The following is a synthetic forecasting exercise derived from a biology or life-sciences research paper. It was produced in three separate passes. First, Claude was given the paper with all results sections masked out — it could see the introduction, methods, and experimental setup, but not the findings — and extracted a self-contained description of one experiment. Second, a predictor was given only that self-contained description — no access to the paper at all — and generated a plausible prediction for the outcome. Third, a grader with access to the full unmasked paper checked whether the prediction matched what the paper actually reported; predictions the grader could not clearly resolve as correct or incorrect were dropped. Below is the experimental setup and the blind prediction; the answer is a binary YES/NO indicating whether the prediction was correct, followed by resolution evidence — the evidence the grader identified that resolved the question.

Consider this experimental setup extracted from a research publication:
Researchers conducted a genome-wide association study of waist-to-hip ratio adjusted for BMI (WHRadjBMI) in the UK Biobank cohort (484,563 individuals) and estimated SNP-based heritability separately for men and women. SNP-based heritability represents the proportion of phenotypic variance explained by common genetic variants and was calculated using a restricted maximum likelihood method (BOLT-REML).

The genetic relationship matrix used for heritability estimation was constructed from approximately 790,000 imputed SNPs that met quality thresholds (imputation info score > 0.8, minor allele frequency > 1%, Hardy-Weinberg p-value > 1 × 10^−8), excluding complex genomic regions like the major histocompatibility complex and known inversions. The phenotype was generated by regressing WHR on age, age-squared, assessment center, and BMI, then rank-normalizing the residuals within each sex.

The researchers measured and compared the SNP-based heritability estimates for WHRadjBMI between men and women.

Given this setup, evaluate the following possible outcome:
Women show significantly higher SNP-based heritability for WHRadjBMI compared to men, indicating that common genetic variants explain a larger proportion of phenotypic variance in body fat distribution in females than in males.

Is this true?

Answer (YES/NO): YES